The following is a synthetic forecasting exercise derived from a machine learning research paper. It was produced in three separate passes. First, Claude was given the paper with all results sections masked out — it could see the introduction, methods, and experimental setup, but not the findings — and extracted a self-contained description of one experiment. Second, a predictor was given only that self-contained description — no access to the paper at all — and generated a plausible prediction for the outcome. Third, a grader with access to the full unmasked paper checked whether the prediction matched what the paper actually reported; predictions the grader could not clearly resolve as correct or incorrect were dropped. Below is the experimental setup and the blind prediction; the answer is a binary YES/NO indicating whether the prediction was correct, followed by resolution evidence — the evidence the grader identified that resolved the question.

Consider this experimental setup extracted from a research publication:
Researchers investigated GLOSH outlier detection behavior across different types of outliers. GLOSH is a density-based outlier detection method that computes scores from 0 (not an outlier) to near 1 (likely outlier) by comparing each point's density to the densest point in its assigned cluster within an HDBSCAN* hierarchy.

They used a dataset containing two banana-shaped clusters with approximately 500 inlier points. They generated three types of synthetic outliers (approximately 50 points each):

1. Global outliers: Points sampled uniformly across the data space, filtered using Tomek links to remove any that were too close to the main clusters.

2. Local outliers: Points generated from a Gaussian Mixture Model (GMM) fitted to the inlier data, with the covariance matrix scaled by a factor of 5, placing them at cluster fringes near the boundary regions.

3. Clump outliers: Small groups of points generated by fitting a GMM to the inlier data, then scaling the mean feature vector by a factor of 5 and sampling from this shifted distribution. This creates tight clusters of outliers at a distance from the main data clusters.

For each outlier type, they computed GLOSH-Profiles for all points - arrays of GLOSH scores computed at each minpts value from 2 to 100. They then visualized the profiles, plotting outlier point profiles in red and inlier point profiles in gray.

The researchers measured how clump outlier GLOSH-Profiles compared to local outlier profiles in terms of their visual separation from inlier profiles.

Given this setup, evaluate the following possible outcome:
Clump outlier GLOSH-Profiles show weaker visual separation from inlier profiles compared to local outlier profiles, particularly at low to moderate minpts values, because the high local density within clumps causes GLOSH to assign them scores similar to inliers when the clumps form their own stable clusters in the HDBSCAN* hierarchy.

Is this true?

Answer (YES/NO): NO